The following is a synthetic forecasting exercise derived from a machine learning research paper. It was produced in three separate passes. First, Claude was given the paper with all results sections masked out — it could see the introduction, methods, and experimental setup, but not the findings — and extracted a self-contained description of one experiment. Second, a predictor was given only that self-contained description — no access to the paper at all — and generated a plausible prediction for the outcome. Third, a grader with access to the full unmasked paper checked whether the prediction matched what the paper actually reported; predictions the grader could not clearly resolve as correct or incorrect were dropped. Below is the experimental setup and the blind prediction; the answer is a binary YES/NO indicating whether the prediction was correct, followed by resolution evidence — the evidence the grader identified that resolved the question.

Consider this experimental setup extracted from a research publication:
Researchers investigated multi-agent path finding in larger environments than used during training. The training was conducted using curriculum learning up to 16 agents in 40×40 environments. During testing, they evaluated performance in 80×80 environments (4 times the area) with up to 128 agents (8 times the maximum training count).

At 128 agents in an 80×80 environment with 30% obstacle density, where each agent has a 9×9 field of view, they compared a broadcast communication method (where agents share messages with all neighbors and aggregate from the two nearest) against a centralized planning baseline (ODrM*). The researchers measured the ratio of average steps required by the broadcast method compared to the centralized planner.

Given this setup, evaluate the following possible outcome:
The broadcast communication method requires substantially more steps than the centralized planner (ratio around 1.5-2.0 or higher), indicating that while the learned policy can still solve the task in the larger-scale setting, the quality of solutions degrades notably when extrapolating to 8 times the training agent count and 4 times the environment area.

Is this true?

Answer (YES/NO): NO